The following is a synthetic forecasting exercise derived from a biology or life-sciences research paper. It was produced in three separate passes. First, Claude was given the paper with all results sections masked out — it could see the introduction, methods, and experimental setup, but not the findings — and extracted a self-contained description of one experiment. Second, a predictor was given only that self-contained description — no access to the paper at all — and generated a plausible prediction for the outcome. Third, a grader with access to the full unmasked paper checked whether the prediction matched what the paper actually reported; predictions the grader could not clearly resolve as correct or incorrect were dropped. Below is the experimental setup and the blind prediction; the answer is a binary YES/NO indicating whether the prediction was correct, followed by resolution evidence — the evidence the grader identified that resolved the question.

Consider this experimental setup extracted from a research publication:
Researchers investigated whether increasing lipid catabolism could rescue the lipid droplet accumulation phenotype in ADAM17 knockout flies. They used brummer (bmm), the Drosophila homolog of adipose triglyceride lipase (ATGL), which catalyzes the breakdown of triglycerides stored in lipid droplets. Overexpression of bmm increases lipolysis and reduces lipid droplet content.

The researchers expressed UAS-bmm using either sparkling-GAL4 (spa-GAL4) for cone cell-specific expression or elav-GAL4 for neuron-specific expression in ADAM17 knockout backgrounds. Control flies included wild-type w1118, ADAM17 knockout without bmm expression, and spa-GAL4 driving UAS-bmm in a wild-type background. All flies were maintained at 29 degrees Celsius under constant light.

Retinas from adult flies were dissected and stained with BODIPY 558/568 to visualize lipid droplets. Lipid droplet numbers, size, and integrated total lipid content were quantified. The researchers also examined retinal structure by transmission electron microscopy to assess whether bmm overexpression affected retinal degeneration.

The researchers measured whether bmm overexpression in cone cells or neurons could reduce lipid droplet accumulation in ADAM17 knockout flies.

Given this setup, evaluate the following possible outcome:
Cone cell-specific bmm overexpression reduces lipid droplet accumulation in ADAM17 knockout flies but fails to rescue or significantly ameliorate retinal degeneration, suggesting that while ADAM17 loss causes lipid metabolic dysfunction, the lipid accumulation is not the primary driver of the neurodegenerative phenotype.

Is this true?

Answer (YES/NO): NO